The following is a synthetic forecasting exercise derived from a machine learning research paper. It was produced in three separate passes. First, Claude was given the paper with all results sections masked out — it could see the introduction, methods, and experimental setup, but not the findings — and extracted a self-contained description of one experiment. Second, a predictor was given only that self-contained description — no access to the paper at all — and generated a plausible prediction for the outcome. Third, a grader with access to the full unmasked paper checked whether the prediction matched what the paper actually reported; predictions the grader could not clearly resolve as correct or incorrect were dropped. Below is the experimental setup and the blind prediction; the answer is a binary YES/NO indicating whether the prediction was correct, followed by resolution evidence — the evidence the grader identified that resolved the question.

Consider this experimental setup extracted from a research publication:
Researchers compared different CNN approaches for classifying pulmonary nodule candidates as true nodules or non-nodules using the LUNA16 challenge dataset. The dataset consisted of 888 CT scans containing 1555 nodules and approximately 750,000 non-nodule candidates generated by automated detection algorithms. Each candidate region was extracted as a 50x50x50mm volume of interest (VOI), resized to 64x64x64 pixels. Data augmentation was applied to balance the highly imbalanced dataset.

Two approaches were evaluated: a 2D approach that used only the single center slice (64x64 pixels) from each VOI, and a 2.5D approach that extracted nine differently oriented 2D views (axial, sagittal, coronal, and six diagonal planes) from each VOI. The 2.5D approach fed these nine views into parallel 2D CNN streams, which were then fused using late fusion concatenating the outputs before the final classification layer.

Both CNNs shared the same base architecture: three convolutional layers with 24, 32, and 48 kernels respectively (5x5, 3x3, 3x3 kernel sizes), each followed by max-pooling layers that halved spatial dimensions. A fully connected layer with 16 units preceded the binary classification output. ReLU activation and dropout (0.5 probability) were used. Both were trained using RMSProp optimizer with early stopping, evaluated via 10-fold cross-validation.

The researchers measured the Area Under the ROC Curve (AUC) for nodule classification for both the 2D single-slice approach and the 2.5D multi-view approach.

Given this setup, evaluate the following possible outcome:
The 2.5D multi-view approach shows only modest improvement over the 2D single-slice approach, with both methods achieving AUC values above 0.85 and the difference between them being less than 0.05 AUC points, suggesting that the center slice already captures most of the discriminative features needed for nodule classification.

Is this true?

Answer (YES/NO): YES